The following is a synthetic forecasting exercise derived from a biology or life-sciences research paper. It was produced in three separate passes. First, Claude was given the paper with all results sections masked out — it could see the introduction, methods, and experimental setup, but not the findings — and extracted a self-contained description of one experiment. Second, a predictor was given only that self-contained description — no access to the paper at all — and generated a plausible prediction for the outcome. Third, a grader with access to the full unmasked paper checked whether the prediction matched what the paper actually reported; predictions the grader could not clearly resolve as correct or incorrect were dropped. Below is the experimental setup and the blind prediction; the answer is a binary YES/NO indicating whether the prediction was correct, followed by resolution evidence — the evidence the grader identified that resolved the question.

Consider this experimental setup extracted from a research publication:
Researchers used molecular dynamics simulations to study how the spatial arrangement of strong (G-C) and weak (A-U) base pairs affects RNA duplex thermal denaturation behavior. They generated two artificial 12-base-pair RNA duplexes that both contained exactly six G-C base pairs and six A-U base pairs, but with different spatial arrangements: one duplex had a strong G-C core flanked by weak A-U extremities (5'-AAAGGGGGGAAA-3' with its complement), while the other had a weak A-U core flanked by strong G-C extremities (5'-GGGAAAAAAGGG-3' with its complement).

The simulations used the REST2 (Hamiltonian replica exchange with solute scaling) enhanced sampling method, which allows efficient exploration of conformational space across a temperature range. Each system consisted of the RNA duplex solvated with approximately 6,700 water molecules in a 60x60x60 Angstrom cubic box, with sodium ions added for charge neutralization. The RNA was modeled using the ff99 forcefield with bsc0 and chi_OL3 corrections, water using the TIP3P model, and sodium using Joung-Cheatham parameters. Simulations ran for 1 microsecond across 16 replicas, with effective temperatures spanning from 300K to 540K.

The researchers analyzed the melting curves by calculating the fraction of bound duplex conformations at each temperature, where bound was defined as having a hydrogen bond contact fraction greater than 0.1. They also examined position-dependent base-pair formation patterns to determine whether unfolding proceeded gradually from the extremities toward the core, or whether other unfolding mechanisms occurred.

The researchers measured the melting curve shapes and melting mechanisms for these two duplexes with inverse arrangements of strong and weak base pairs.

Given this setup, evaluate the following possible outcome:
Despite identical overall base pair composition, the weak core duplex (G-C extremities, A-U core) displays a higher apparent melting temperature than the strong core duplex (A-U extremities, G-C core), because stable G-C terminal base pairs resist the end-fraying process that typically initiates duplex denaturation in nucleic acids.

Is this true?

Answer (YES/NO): NO